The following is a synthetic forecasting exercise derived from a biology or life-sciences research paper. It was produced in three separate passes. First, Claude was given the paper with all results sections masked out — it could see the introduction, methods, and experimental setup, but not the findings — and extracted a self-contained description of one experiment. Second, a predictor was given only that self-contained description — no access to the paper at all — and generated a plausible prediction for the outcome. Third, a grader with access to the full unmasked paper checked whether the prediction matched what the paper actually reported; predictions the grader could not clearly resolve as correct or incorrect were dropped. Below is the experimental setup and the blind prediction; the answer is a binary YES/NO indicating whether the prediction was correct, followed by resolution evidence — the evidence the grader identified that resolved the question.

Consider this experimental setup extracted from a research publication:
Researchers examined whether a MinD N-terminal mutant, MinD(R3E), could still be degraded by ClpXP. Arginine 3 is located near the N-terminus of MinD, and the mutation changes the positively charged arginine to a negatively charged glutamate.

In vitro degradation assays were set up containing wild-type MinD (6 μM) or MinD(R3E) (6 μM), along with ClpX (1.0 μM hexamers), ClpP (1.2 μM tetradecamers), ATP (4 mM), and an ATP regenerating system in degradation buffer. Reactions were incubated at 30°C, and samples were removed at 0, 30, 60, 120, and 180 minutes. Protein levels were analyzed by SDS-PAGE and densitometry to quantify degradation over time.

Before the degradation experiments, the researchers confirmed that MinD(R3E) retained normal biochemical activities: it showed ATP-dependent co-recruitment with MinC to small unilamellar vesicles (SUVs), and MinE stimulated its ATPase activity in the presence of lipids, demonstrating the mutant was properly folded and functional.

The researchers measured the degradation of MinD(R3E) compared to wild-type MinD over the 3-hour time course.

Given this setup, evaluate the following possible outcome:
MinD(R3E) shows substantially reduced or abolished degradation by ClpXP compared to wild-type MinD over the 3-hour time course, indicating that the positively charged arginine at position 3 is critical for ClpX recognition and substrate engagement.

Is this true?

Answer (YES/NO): YES